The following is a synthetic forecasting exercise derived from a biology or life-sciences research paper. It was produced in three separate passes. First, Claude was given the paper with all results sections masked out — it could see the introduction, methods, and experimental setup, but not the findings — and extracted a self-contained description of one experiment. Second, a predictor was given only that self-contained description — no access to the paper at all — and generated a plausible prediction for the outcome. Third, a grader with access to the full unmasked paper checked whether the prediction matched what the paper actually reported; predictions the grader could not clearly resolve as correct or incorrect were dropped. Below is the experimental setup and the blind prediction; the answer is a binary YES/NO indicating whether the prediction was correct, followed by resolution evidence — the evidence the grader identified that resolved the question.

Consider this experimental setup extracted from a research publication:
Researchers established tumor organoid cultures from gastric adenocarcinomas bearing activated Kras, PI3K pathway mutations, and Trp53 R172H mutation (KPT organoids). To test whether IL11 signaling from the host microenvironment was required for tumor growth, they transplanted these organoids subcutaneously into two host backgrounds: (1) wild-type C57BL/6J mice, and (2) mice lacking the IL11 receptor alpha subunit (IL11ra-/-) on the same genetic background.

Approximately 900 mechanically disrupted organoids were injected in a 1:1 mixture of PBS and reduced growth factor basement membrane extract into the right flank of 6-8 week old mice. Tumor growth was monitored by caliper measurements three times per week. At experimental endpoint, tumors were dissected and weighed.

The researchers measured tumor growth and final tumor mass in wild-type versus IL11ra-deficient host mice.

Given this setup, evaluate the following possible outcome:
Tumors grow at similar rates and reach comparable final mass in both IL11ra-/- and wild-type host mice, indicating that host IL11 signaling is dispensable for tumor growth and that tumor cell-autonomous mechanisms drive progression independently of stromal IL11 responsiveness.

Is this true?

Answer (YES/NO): YES